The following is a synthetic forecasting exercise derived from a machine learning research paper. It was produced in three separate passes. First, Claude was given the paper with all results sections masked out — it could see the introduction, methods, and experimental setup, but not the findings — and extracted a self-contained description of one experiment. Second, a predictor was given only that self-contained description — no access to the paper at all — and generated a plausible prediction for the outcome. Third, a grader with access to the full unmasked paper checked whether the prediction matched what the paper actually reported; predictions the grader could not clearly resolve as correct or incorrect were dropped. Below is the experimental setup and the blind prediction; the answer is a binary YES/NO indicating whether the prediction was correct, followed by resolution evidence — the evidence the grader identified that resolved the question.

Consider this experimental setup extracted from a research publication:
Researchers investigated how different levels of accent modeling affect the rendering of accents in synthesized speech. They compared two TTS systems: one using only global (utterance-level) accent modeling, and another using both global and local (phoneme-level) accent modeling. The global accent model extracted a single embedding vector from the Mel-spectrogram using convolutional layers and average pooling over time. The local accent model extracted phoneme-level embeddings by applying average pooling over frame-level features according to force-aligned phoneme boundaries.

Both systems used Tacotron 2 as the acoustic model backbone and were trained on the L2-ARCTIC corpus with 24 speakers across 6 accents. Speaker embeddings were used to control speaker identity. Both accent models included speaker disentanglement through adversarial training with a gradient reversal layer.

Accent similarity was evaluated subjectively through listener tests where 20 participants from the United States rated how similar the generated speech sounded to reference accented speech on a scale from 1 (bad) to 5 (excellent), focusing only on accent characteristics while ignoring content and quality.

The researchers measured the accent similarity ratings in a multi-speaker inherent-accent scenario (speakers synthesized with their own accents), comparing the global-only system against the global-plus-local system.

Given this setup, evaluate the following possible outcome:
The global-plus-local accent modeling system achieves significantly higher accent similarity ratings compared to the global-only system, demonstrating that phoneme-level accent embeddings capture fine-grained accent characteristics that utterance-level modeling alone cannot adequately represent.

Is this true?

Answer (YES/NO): YES